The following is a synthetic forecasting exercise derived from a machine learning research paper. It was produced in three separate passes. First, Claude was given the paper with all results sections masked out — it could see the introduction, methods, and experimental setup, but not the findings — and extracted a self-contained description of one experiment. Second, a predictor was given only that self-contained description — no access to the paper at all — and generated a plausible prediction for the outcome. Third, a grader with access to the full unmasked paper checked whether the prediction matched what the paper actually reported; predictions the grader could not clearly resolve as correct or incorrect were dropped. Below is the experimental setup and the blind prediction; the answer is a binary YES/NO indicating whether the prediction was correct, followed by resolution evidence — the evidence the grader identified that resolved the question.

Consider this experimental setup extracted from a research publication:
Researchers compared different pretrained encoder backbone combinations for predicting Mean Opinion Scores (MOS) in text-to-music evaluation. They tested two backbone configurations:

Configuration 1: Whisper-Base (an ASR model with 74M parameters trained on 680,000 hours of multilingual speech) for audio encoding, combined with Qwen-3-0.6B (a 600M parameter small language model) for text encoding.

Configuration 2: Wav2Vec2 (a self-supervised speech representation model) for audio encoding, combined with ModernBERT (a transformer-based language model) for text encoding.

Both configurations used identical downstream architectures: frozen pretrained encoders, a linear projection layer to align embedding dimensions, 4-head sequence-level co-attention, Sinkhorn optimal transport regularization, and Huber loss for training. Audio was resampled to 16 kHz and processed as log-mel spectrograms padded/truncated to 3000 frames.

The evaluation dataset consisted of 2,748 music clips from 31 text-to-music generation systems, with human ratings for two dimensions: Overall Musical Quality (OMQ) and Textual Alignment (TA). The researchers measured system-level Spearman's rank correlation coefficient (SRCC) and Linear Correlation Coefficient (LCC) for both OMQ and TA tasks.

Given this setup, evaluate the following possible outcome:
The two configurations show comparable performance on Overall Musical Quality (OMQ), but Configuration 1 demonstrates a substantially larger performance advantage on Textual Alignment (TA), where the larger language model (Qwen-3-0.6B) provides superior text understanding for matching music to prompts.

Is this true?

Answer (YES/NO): NO